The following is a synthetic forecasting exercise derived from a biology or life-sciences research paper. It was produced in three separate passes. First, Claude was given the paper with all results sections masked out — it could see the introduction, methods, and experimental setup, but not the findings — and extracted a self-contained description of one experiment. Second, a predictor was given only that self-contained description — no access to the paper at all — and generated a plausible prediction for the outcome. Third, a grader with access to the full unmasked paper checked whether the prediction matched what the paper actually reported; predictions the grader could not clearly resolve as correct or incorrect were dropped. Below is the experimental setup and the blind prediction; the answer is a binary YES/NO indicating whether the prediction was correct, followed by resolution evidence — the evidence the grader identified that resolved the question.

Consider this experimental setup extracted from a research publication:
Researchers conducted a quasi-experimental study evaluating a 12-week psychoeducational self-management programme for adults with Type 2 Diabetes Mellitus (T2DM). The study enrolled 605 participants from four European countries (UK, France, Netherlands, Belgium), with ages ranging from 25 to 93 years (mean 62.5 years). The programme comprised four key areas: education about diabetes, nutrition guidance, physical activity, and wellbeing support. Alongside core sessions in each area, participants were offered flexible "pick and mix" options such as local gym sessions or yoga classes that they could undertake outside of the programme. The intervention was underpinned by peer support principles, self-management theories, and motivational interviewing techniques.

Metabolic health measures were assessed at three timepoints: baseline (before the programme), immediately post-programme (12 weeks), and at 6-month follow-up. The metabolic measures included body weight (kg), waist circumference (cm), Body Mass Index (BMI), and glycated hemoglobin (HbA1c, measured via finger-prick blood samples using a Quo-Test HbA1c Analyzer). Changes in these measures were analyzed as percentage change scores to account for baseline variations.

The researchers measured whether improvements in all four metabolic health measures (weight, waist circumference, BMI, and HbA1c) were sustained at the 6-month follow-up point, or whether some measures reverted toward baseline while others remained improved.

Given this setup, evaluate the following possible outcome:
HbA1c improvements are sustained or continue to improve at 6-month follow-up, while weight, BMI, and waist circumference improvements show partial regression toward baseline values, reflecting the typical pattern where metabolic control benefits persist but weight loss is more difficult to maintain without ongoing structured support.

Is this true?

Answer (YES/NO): NO